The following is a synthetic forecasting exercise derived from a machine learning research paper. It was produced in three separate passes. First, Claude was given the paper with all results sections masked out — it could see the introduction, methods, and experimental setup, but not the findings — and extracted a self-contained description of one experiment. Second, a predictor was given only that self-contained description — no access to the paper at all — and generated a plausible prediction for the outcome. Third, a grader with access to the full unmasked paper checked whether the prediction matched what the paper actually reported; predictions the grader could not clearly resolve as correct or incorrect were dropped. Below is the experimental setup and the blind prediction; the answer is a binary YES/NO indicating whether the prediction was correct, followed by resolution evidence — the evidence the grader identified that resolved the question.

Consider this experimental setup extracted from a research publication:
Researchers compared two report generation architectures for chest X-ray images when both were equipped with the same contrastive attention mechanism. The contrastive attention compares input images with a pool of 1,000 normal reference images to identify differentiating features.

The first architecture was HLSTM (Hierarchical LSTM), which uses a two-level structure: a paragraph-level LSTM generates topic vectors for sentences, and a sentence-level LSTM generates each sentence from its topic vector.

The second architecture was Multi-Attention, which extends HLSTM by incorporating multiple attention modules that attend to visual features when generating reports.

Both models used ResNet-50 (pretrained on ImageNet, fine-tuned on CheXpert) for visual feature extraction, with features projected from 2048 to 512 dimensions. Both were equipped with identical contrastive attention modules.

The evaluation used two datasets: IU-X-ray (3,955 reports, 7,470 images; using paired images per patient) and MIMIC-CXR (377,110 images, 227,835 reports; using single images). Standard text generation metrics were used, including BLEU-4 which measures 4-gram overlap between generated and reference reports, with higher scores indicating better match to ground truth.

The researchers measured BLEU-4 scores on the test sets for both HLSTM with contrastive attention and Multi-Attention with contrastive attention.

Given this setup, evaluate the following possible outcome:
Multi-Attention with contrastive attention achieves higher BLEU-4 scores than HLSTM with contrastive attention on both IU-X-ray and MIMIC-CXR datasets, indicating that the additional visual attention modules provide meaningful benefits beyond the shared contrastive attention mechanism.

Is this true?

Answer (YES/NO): YES